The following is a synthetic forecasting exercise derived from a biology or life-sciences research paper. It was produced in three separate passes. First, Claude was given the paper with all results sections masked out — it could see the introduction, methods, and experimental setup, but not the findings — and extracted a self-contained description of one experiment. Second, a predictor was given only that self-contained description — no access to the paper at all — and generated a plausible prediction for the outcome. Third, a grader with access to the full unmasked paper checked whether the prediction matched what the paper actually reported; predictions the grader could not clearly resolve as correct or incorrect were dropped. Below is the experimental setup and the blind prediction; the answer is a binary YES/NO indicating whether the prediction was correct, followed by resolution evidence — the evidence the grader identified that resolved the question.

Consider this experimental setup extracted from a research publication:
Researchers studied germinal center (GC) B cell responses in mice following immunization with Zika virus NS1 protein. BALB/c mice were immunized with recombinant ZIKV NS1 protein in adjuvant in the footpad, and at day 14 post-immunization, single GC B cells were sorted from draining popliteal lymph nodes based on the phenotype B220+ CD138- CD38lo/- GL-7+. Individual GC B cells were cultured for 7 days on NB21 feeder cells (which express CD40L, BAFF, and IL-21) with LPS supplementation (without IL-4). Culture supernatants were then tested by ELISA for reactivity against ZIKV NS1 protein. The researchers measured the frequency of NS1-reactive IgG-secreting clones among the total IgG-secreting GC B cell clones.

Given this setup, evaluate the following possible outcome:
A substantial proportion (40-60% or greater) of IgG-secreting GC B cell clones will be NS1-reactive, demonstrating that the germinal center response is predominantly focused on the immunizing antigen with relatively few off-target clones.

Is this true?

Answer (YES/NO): NO